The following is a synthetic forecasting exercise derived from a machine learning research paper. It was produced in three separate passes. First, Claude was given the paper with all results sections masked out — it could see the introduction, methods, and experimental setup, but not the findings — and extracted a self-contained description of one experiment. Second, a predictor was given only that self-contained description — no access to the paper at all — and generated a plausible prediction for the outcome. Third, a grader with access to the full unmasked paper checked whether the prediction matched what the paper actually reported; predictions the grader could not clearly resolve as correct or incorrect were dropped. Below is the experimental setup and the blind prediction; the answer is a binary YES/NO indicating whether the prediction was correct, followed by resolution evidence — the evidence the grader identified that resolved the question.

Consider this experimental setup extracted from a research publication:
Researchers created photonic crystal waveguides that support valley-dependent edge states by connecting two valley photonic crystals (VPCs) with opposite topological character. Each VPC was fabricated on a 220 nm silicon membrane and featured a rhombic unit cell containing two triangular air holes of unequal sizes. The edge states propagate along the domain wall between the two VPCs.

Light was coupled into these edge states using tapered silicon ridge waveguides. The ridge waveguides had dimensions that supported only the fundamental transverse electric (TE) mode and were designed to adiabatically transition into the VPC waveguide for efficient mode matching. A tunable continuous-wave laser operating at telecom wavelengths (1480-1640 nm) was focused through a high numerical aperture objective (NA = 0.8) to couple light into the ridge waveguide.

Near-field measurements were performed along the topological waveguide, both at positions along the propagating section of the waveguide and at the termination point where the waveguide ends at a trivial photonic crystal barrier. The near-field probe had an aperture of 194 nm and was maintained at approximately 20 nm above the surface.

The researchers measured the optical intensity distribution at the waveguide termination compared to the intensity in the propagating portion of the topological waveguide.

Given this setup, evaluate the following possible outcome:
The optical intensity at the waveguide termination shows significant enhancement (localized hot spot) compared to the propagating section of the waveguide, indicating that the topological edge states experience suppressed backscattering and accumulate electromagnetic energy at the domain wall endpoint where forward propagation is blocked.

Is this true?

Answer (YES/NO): YES